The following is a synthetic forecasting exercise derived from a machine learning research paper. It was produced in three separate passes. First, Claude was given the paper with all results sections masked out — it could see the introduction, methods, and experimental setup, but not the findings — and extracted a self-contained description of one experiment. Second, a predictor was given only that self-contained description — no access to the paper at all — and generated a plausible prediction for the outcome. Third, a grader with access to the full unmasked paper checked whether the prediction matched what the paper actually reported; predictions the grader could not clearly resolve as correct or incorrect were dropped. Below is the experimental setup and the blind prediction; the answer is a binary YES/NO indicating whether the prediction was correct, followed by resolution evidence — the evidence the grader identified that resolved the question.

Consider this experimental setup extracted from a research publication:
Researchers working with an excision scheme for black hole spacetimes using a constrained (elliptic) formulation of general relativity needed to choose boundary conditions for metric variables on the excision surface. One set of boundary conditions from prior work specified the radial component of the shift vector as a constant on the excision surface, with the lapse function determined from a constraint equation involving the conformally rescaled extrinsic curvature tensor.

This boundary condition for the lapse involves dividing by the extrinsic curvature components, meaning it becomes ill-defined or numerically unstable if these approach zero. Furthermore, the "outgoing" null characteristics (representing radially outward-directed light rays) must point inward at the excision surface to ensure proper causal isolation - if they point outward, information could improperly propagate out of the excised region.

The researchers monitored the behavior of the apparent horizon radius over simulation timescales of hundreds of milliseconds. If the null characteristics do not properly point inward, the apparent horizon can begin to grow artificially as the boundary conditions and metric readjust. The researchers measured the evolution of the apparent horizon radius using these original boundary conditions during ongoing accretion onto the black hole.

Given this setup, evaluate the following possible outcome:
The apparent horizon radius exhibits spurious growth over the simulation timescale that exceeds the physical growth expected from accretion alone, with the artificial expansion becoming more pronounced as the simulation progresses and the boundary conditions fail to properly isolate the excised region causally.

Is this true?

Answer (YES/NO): YES